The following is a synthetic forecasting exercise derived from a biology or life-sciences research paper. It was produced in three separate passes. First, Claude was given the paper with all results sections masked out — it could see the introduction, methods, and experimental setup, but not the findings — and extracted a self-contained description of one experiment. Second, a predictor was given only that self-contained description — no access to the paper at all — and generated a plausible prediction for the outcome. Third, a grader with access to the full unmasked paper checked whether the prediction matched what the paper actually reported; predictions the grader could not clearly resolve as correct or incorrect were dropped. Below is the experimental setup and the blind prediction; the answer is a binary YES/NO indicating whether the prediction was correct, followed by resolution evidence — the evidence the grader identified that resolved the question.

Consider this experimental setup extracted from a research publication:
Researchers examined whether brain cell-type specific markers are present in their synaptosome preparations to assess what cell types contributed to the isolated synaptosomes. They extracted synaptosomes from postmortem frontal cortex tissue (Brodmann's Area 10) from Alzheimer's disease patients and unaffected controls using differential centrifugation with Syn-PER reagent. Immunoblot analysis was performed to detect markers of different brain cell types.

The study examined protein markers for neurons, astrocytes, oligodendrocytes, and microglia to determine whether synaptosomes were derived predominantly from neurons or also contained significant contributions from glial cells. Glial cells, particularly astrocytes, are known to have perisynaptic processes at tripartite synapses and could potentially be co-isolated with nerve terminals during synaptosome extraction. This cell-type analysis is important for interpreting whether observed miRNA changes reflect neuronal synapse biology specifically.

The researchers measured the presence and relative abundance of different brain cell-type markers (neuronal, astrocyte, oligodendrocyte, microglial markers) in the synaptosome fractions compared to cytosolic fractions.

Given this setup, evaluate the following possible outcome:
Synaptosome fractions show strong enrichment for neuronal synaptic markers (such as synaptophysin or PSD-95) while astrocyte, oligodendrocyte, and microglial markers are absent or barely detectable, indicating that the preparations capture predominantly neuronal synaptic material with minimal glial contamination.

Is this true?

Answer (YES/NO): NO